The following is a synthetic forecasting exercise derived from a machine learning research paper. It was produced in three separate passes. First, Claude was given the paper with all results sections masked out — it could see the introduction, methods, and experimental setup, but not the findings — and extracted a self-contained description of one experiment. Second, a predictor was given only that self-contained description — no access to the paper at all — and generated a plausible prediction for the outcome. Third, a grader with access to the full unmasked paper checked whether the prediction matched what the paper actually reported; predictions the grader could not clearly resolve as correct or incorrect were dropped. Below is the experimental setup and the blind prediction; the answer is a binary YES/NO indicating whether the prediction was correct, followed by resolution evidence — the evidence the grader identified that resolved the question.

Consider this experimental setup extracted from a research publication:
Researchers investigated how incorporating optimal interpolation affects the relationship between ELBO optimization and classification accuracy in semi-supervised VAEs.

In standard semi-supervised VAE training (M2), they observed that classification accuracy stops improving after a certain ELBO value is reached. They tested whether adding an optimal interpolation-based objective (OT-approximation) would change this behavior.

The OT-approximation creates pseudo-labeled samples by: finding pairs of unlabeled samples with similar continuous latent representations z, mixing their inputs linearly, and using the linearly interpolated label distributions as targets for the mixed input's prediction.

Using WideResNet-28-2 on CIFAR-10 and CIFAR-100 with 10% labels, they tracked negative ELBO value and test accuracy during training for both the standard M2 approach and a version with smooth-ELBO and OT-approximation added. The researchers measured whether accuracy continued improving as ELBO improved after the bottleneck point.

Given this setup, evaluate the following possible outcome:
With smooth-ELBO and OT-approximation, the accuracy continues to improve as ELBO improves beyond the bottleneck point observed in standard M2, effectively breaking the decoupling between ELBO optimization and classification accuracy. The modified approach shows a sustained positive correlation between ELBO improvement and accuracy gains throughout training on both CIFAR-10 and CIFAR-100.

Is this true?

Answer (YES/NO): YES